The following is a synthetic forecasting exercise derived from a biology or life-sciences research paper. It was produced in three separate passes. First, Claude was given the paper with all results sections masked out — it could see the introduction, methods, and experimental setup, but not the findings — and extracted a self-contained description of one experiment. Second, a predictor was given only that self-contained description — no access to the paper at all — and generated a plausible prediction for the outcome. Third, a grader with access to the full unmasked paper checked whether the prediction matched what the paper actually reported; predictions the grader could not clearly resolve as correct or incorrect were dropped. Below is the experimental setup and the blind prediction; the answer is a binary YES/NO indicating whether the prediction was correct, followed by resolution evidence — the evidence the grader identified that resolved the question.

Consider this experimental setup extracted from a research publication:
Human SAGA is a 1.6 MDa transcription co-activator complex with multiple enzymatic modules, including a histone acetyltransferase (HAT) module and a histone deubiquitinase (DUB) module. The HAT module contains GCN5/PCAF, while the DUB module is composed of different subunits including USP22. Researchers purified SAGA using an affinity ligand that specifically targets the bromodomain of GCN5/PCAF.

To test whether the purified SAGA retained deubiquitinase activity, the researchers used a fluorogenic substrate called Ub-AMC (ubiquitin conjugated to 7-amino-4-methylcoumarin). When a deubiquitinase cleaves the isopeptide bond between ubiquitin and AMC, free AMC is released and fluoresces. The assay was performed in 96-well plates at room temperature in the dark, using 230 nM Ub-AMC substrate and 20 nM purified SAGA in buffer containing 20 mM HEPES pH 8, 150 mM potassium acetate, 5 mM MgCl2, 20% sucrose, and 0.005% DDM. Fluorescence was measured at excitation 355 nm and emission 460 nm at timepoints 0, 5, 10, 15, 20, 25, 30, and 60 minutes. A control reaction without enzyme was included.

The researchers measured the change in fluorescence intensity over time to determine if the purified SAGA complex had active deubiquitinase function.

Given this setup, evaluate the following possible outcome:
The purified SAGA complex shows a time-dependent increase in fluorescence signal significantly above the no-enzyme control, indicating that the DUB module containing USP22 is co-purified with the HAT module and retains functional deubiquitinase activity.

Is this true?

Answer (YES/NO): YES